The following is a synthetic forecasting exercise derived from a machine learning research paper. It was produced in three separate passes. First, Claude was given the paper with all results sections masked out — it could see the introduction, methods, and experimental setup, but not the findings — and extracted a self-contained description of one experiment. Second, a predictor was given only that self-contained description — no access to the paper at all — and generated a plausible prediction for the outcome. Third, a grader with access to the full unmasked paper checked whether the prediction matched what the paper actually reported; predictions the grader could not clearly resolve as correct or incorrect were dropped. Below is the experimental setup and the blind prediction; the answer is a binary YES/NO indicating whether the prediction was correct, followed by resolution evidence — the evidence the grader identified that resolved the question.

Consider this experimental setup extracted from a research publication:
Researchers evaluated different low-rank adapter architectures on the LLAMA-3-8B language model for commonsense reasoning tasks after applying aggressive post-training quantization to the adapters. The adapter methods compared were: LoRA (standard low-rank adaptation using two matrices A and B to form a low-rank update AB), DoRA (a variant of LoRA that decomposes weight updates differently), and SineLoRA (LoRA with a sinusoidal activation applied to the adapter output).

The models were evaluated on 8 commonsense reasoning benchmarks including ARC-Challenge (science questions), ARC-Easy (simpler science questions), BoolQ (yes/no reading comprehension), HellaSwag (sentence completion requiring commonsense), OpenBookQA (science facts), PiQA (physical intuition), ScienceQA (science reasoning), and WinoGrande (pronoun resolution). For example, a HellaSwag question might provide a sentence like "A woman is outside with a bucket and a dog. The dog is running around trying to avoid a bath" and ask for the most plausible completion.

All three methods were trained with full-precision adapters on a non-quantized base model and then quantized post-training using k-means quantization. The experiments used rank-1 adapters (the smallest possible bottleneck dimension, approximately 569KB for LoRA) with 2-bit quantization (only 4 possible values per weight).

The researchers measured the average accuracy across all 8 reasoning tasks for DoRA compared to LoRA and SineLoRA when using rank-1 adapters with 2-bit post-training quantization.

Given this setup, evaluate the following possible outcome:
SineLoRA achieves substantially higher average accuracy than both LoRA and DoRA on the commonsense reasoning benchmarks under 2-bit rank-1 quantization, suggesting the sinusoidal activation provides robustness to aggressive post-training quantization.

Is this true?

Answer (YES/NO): NO